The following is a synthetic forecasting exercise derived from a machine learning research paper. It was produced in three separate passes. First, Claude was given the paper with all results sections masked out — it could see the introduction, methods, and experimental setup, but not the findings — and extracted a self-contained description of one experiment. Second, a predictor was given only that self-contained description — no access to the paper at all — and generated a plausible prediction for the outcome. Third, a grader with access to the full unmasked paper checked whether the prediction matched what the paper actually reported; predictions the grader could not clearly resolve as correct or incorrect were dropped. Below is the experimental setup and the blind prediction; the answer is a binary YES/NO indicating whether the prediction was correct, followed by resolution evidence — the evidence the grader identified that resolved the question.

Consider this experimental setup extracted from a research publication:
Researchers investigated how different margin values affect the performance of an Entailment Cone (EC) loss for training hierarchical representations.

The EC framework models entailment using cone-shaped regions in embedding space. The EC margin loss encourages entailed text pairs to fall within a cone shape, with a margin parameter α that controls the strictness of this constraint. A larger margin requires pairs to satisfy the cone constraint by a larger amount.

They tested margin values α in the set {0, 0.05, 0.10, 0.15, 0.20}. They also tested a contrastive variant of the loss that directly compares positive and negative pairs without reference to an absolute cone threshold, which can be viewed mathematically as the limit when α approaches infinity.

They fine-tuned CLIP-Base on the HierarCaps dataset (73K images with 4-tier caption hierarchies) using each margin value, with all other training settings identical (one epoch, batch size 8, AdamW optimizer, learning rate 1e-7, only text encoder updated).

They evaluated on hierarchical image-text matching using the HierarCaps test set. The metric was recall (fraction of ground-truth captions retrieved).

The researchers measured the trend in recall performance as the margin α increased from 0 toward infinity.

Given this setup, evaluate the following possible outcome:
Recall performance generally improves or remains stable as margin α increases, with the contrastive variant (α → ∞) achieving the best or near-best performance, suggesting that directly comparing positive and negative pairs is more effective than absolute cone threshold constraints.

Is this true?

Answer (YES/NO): YES